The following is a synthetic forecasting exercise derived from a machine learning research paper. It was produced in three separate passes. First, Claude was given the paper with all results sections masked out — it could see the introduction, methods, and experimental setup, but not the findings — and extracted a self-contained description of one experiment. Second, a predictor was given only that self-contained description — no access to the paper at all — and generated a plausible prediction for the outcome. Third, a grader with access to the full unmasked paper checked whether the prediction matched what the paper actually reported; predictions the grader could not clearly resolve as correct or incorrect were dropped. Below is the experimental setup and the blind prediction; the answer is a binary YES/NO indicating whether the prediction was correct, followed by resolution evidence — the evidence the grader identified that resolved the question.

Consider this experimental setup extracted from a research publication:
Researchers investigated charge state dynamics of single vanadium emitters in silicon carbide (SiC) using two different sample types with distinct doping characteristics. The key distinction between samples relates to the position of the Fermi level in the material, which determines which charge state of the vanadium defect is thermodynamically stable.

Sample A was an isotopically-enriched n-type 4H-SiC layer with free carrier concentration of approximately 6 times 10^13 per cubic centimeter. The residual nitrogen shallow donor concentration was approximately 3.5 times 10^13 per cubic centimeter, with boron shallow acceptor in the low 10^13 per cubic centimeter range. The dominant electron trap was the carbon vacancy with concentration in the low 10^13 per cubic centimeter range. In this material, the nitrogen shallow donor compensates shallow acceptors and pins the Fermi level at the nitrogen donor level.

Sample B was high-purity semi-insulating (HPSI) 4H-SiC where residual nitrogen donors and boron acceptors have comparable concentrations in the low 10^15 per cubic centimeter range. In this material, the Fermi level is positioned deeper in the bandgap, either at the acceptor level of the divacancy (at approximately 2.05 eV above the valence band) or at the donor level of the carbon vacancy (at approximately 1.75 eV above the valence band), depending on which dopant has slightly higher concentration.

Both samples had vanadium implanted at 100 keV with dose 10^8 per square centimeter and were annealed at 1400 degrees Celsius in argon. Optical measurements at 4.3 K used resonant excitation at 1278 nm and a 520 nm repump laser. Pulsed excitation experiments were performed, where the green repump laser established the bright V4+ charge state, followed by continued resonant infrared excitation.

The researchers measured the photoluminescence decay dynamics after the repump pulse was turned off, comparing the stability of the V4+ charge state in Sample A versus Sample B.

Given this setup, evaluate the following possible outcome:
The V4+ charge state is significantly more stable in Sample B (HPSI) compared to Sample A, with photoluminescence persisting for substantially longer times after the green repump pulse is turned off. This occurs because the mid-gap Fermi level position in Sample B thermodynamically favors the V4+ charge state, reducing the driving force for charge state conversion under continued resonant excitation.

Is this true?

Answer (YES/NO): YES